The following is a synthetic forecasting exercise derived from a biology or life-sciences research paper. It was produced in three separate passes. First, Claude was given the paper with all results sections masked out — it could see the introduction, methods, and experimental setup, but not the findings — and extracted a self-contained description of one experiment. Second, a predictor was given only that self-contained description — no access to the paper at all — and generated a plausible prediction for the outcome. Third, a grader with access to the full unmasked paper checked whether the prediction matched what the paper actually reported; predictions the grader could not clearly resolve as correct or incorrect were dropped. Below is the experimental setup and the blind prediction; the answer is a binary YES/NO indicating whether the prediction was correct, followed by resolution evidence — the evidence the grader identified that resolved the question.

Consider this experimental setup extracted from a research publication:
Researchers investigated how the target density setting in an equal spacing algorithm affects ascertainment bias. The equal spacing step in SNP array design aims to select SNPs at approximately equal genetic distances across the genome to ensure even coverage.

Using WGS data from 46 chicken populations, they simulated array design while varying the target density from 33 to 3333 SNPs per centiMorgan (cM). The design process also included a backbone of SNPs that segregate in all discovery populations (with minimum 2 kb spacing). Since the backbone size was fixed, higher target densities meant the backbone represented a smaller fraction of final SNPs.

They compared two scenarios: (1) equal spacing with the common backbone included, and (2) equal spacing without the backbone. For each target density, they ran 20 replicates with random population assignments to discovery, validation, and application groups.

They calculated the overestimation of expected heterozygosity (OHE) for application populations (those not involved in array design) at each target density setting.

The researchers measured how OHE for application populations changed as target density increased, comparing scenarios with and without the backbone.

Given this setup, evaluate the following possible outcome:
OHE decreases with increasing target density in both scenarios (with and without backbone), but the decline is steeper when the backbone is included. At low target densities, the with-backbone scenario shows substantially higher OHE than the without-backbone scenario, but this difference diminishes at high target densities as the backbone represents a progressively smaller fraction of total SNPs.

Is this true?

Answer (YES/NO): NO